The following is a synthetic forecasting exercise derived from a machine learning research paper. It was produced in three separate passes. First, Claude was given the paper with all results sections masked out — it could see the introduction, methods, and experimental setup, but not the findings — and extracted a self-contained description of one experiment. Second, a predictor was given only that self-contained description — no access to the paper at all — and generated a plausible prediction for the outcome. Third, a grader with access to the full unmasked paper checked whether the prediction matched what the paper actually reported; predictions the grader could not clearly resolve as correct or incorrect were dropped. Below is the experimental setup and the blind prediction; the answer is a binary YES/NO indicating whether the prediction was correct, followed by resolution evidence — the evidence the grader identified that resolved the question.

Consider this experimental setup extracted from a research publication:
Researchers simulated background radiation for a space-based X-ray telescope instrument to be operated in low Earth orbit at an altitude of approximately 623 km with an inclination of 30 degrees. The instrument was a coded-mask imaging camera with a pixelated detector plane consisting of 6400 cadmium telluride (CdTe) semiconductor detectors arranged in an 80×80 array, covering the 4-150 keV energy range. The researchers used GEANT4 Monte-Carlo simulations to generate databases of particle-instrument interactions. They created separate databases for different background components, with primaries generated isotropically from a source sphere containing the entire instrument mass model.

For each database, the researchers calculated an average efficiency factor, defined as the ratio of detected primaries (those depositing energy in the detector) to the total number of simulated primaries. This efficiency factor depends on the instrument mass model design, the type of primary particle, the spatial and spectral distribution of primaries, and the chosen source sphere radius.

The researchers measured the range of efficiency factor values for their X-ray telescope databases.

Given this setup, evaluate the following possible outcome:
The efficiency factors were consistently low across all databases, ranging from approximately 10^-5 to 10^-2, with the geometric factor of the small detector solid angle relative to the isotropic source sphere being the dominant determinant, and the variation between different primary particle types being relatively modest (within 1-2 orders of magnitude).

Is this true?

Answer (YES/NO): NO